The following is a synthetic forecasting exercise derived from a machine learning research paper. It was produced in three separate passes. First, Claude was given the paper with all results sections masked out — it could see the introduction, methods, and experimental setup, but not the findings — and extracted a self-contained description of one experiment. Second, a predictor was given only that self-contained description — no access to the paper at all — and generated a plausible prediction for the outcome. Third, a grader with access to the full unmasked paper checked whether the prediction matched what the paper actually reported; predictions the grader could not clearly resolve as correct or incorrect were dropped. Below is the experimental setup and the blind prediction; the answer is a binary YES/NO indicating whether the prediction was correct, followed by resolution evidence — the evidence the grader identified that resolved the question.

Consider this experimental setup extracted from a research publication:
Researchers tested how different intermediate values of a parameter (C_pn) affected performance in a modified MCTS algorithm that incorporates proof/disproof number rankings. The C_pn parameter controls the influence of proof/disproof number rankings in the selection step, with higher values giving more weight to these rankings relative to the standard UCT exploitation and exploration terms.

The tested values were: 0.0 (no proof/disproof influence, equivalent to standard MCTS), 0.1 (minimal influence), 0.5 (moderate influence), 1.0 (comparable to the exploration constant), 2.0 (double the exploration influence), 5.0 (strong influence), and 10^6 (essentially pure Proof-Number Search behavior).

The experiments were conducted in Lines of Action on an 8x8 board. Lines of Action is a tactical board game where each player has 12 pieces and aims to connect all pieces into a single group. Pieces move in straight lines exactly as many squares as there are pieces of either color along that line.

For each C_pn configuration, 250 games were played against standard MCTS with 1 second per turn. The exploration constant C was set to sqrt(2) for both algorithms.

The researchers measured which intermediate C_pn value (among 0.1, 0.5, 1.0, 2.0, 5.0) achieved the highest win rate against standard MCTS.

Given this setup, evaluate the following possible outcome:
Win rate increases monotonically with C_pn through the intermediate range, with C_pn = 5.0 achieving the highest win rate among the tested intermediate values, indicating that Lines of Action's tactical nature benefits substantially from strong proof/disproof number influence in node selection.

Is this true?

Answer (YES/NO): NO